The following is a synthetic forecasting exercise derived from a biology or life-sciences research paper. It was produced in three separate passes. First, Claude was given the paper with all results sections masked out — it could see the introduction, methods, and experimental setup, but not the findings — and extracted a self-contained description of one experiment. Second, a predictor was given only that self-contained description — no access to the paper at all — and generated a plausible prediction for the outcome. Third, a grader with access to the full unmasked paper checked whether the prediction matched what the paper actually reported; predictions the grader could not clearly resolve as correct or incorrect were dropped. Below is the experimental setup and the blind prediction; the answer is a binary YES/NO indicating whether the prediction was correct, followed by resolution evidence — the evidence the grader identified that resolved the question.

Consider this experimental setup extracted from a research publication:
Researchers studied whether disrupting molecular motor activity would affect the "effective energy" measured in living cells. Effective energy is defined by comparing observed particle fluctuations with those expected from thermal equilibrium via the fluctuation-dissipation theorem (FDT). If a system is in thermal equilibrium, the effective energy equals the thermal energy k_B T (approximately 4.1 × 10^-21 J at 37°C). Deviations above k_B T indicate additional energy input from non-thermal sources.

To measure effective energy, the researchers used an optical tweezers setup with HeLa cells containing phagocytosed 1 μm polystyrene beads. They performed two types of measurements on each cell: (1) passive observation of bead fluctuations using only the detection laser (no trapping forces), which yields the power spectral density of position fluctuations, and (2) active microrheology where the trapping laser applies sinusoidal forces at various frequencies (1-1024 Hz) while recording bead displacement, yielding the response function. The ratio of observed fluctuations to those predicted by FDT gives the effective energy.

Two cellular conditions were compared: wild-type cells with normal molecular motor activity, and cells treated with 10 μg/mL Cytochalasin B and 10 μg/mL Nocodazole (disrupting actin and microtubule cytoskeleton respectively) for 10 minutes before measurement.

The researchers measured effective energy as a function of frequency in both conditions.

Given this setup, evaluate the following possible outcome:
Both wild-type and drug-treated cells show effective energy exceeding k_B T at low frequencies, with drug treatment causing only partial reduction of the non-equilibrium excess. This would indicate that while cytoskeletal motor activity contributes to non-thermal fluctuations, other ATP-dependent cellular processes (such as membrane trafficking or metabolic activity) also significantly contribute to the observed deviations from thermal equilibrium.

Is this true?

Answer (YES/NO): NO